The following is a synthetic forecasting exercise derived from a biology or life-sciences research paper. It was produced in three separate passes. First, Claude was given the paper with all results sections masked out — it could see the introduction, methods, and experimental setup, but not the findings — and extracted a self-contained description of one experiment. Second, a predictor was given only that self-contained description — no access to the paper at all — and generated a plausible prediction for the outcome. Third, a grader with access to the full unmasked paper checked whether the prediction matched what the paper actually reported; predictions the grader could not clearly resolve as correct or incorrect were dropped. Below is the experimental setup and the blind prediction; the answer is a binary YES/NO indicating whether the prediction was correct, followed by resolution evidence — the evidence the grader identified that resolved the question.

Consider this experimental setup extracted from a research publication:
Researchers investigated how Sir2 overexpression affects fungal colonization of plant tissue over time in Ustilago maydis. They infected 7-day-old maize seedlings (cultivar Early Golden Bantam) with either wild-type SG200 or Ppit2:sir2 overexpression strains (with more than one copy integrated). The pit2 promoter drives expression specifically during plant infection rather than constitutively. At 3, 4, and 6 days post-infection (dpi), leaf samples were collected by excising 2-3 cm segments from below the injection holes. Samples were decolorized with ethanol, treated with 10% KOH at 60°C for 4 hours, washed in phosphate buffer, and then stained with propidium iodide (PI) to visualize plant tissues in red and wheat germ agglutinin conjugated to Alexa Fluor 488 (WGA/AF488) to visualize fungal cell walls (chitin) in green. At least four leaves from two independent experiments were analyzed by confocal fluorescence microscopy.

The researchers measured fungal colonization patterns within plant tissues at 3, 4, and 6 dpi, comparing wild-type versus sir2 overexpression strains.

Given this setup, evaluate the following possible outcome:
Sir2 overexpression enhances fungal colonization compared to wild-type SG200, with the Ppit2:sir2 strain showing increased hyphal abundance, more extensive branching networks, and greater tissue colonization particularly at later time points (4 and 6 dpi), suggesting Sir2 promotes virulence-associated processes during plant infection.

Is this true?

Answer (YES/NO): NO